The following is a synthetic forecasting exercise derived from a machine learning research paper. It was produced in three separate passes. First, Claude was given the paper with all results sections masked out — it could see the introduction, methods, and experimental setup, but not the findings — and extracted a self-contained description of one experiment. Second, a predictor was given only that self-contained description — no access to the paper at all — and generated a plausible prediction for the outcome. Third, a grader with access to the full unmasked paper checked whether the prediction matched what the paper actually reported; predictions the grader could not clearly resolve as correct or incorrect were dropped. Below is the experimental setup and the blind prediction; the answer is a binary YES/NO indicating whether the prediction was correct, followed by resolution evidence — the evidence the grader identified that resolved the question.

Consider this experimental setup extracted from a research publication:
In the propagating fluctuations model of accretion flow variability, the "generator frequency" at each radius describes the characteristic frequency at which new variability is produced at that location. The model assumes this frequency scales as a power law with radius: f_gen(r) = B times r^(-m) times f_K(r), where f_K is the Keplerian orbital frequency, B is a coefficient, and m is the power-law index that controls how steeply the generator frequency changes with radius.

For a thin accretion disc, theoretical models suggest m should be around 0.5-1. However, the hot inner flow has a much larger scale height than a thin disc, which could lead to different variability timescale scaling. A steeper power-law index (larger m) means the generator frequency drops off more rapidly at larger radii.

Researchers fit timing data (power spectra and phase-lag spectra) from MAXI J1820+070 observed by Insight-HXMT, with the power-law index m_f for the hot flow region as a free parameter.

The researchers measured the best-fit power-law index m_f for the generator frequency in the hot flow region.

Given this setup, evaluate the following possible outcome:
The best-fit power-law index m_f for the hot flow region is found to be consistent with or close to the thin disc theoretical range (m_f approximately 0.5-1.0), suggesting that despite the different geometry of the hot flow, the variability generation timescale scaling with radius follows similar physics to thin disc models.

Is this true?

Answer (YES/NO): NO